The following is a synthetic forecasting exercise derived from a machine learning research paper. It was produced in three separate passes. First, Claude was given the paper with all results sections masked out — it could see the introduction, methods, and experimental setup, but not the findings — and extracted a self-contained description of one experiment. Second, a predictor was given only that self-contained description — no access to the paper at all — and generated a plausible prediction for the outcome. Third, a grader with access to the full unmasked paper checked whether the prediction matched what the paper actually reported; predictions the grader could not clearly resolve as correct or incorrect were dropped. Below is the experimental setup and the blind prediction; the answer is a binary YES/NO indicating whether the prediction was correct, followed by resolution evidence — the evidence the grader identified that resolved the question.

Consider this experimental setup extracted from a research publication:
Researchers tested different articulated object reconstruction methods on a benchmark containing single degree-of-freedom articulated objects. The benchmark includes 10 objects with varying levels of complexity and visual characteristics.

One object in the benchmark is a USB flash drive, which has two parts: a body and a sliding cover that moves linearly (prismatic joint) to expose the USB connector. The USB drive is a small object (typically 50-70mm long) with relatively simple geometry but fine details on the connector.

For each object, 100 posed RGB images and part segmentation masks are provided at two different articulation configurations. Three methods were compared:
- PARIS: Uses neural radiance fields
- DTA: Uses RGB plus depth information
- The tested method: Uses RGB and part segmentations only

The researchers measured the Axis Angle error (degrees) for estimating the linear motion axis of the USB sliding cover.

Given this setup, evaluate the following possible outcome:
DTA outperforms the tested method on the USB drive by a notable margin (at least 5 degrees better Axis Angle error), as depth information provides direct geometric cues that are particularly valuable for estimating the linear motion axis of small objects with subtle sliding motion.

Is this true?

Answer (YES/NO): NO